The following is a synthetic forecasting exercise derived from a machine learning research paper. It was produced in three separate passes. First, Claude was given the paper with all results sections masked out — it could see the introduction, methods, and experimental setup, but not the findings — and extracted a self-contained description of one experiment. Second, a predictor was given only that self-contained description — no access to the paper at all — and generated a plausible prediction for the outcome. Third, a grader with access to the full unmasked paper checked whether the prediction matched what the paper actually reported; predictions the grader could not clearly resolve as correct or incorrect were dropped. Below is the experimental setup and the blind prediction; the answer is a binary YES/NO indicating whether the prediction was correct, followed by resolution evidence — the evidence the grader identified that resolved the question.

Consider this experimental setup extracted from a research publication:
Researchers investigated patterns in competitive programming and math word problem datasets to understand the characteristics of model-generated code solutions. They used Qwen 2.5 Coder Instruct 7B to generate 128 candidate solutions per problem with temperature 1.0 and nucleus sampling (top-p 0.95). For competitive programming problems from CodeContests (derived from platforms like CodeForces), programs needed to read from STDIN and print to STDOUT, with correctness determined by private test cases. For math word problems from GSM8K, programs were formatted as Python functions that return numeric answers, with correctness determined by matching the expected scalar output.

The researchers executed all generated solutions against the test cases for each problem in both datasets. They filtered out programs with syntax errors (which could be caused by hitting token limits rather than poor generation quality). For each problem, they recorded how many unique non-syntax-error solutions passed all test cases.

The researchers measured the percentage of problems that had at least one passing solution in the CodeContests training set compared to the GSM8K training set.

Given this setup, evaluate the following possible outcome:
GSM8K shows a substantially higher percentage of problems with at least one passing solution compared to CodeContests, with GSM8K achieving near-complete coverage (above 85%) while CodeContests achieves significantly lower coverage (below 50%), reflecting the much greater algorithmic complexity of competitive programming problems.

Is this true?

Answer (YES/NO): YES